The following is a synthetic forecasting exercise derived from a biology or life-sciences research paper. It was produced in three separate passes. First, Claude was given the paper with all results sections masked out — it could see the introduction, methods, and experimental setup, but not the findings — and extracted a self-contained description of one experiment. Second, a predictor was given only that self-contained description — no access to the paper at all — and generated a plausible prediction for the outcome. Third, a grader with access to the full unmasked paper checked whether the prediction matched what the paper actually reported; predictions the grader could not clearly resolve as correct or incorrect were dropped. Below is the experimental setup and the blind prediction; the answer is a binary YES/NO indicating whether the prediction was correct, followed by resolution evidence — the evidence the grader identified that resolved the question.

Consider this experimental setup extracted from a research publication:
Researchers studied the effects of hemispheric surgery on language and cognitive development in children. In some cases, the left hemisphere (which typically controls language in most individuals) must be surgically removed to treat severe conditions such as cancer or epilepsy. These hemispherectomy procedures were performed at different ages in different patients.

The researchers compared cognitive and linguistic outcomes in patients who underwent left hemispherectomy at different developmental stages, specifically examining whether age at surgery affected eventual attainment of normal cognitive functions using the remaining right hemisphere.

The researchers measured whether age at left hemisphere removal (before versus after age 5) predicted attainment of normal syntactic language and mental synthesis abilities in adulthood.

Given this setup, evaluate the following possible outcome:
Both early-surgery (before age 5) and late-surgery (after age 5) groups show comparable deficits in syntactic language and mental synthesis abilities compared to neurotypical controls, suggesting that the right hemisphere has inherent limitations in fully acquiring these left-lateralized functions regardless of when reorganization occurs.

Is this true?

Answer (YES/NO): NO